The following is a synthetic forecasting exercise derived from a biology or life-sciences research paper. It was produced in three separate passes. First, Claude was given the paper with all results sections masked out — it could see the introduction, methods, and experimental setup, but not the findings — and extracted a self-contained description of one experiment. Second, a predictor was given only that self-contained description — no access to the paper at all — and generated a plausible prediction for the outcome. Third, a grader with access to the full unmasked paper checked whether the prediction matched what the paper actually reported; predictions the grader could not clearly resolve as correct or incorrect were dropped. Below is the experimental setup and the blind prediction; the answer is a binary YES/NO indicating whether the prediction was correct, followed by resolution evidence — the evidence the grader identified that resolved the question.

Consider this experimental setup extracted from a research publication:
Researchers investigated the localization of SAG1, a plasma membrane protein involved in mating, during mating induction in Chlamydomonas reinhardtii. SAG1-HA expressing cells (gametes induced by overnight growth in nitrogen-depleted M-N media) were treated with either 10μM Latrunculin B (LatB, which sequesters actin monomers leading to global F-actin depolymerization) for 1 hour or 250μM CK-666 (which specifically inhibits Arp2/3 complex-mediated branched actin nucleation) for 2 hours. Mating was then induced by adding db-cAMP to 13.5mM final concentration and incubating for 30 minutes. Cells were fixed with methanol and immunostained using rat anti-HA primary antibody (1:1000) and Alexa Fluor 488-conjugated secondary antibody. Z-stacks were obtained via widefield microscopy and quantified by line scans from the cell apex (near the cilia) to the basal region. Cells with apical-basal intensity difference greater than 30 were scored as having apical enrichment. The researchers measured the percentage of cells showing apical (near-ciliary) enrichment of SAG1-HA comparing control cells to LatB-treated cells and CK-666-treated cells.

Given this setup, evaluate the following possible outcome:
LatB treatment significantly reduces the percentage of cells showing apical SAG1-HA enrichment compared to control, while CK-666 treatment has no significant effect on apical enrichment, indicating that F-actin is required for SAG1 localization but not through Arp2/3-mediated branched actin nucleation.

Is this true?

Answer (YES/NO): NO